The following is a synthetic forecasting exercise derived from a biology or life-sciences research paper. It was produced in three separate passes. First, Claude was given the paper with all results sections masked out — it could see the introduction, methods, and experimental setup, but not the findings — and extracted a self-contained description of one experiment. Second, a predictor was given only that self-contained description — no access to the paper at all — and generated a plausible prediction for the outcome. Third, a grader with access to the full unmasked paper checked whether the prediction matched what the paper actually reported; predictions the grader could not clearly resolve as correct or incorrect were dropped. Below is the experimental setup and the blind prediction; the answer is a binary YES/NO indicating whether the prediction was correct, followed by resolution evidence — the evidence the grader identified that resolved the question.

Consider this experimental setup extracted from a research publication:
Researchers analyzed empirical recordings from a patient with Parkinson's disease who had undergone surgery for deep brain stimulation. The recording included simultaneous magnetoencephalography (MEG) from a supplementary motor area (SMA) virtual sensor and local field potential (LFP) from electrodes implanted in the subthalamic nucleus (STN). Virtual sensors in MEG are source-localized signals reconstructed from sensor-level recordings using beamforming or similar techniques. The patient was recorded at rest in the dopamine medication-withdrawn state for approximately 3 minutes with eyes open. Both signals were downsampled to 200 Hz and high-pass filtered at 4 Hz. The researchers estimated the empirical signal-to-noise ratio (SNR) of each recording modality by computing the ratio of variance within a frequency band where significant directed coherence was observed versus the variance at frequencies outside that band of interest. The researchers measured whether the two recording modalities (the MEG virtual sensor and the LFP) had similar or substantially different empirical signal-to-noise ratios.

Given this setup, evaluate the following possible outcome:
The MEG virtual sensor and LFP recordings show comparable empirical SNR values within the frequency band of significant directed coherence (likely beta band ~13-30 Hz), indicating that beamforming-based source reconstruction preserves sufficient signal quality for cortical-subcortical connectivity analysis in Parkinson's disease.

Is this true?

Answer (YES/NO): NO